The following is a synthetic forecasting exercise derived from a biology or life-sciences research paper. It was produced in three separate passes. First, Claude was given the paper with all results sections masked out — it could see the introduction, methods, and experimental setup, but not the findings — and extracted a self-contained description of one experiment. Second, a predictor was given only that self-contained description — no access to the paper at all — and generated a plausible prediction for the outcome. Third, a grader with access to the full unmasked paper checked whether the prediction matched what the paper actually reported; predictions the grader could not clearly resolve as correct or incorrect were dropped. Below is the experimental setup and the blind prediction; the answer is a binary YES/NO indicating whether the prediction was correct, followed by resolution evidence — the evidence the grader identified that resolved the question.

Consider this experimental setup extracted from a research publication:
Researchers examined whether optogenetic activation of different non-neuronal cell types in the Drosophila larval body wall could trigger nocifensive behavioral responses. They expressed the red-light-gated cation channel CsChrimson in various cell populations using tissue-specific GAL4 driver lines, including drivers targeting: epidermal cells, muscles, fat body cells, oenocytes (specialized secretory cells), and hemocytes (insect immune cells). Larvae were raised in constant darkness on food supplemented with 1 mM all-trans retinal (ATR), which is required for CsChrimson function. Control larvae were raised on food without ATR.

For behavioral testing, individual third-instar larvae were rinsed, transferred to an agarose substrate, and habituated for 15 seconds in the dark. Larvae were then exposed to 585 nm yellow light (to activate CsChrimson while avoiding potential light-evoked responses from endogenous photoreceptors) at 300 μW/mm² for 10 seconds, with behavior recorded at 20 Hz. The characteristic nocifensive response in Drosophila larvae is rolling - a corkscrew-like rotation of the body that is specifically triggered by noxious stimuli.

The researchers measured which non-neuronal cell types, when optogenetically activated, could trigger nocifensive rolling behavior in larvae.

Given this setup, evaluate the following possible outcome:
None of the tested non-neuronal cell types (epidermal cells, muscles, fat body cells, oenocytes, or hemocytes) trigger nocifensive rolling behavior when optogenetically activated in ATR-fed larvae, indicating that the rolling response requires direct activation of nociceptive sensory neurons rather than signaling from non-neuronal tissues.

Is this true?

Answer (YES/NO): NO